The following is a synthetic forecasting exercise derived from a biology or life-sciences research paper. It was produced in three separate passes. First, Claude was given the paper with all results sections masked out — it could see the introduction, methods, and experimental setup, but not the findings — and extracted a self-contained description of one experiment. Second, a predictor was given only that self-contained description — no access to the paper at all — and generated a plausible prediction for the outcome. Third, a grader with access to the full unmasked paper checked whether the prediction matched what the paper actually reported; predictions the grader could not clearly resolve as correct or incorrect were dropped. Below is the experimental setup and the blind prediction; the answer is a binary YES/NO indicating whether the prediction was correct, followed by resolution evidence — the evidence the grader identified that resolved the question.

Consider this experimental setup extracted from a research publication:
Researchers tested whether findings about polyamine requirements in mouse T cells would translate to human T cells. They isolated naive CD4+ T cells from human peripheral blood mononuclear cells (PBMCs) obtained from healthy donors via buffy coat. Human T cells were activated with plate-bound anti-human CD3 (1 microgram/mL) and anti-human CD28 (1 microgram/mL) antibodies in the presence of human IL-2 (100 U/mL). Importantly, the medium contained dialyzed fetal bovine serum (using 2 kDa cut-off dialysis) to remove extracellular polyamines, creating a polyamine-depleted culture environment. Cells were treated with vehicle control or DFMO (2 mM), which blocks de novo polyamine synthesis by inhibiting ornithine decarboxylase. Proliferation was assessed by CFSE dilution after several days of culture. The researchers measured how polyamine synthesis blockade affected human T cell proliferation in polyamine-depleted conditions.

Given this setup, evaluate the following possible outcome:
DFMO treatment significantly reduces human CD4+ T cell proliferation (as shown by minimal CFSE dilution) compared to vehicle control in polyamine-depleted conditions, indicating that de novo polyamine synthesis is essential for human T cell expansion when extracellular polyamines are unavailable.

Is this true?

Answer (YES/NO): YES